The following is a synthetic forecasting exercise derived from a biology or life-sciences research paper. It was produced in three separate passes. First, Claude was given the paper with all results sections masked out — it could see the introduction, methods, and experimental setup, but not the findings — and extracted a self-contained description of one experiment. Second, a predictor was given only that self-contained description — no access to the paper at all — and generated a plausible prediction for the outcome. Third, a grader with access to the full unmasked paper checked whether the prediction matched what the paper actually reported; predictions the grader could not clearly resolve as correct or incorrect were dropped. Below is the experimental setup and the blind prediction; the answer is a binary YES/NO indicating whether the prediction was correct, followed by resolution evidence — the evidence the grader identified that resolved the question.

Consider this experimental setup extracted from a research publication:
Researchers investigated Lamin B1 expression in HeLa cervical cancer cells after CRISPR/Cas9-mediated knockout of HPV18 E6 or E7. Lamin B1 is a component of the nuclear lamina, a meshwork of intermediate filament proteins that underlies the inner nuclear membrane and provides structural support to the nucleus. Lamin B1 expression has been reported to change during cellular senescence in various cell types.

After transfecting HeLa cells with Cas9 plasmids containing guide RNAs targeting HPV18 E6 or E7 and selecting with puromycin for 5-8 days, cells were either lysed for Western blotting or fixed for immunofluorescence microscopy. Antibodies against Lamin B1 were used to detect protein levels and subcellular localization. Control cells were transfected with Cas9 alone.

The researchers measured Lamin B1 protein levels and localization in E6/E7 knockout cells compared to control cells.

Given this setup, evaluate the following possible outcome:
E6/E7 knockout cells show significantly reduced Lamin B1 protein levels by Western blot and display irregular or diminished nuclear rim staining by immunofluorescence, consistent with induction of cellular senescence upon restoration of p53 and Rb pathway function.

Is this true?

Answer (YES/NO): NO